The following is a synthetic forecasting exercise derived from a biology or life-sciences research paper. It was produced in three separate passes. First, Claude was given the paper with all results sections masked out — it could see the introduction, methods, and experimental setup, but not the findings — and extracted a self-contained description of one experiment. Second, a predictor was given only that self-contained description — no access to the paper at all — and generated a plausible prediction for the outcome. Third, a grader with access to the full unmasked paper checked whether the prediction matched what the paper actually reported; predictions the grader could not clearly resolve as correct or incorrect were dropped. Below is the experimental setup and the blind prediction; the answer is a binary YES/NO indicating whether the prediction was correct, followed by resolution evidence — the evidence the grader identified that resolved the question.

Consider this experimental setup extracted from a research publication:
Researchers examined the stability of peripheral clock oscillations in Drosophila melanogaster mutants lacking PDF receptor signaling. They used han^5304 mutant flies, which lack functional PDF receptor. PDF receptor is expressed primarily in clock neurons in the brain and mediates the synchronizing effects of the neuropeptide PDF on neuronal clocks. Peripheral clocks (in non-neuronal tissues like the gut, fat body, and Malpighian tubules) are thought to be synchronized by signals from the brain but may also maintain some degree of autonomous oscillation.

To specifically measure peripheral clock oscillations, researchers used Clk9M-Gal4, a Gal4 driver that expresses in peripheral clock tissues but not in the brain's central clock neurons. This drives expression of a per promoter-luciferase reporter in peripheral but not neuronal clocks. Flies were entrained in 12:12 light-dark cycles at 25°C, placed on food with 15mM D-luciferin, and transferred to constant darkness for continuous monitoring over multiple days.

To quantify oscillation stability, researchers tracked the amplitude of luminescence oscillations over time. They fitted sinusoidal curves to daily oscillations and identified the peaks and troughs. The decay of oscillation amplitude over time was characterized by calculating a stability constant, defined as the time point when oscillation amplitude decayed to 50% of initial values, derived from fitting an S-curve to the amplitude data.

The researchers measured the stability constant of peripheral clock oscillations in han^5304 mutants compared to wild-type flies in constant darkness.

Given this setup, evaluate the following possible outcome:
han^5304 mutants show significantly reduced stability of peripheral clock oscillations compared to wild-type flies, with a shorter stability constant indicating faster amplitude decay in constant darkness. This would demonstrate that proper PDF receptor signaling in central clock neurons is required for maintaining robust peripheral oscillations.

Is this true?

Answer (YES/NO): YES